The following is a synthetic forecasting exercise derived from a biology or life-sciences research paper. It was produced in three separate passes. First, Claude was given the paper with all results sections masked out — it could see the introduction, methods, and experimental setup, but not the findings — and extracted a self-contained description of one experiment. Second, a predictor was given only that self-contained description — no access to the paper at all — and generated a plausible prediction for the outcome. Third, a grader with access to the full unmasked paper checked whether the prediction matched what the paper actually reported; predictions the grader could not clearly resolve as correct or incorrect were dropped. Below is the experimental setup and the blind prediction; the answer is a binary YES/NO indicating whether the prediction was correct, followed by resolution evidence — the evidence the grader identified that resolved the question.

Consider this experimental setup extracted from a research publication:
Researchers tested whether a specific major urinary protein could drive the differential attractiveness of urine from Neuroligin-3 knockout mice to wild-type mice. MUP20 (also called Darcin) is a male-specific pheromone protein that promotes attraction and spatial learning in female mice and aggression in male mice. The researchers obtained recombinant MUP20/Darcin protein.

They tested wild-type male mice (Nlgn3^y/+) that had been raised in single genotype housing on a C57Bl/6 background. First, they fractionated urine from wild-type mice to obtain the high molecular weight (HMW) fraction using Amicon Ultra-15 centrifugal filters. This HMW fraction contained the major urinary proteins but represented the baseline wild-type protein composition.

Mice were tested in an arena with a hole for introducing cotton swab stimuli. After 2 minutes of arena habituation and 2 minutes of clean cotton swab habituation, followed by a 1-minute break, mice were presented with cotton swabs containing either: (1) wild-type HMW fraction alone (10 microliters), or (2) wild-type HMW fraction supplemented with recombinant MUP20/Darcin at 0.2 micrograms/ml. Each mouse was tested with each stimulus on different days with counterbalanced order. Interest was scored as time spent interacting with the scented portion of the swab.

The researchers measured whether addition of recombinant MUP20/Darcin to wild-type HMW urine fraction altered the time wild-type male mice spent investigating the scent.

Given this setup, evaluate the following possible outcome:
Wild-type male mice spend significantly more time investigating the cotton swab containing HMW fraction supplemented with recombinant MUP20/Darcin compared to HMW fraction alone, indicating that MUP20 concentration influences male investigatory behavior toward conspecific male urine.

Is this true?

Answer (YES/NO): NO